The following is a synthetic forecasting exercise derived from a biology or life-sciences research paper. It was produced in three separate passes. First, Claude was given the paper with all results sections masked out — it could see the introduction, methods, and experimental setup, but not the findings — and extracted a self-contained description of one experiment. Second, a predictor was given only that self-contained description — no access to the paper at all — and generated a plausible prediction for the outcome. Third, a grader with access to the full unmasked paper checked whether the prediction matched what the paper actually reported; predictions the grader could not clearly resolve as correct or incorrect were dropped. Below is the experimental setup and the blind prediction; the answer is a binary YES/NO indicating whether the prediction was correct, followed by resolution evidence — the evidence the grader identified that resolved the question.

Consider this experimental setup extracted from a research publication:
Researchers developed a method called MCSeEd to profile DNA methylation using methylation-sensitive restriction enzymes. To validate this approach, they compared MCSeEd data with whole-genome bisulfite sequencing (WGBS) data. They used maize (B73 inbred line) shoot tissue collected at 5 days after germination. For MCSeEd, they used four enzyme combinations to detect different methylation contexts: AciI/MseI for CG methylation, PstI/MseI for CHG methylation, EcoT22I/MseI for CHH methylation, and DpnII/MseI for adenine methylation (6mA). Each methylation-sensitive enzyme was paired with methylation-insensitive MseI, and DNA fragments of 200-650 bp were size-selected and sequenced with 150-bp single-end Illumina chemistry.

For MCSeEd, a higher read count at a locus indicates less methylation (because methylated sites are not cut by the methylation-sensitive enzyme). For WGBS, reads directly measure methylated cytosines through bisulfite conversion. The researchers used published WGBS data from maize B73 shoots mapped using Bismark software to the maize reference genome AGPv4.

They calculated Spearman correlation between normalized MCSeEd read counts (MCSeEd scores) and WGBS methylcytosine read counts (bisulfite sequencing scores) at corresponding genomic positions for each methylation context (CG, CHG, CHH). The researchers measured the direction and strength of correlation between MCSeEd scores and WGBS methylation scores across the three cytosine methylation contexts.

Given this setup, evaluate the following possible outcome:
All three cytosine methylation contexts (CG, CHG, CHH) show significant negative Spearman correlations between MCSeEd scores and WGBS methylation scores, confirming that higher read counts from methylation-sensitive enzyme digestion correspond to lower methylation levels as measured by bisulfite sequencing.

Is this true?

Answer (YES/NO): NO